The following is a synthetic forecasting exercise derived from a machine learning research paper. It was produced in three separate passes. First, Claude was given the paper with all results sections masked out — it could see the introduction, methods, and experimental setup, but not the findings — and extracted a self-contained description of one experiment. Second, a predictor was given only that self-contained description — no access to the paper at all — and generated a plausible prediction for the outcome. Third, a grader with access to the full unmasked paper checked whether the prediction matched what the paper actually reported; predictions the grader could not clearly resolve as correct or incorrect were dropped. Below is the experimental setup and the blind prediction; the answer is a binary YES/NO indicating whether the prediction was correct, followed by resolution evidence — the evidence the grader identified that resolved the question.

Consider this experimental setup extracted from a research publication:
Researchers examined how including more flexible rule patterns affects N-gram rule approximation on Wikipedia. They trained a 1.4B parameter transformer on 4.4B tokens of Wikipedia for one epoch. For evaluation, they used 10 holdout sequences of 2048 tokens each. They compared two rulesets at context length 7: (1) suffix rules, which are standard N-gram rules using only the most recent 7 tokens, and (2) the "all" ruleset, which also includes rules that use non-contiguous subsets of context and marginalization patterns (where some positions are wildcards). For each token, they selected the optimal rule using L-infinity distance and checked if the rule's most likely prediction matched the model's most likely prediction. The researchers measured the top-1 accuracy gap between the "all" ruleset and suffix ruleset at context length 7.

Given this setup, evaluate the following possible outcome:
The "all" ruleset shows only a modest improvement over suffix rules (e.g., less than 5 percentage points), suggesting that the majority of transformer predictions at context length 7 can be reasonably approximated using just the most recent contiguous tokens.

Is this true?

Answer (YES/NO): NO